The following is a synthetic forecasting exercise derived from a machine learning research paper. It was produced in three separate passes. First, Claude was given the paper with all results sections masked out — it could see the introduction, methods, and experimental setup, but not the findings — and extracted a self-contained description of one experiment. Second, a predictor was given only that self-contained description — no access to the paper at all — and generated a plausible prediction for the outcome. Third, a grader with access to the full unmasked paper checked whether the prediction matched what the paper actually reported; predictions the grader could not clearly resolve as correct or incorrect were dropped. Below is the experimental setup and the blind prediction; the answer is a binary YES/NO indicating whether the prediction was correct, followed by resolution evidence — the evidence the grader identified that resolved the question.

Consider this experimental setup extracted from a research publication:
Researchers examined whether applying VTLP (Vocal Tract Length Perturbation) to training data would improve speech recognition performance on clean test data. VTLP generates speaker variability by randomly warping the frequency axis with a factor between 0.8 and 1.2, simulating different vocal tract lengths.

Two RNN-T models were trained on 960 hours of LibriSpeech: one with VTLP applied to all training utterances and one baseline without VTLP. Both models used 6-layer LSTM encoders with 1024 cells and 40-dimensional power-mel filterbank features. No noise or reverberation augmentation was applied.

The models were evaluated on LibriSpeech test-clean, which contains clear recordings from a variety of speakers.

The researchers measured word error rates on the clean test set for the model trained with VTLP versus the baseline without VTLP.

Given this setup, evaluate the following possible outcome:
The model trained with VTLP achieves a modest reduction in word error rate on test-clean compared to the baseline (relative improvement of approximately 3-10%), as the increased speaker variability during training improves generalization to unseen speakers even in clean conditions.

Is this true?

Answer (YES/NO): NO